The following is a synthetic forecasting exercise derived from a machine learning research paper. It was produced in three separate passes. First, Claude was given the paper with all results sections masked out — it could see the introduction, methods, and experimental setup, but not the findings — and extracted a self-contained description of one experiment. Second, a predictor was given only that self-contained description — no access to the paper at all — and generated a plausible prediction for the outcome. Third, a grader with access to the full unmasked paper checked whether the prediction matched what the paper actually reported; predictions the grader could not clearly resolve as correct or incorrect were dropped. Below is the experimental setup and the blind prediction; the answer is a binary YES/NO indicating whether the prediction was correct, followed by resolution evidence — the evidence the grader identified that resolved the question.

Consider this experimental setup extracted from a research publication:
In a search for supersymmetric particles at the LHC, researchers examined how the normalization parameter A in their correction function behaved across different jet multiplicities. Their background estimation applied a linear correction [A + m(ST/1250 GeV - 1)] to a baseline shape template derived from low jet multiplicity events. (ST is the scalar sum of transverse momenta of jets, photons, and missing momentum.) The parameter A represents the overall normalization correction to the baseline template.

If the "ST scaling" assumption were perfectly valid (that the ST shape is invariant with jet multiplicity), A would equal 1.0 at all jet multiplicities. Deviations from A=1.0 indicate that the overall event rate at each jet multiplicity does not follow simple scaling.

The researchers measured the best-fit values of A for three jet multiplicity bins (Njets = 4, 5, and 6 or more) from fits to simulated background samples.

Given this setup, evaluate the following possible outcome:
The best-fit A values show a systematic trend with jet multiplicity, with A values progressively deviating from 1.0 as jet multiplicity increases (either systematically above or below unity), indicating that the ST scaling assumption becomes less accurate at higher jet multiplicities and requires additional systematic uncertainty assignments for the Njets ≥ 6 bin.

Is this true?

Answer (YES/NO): NO